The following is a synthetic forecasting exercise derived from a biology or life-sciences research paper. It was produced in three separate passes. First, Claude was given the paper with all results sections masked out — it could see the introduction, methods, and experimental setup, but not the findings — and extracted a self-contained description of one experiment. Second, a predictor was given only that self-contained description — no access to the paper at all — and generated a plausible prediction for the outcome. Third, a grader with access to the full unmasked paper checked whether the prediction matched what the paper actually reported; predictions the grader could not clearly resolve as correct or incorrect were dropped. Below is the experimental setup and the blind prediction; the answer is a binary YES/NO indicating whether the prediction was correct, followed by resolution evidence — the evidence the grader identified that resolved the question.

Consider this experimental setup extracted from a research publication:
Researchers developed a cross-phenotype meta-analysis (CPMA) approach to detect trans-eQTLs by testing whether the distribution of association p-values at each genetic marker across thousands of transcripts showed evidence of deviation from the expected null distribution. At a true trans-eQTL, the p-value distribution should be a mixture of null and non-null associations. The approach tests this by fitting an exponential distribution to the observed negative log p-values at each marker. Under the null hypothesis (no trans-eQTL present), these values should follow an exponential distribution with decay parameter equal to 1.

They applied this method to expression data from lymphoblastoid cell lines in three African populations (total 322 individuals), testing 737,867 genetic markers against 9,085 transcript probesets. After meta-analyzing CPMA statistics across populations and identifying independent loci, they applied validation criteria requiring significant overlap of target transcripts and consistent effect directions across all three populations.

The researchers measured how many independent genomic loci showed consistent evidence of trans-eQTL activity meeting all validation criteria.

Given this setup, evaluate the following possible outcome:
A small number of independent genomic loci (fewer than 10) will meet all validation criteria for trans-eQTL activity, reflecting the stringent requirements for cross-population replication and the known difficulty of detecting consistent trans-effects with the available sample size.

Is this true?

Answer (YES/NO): YES